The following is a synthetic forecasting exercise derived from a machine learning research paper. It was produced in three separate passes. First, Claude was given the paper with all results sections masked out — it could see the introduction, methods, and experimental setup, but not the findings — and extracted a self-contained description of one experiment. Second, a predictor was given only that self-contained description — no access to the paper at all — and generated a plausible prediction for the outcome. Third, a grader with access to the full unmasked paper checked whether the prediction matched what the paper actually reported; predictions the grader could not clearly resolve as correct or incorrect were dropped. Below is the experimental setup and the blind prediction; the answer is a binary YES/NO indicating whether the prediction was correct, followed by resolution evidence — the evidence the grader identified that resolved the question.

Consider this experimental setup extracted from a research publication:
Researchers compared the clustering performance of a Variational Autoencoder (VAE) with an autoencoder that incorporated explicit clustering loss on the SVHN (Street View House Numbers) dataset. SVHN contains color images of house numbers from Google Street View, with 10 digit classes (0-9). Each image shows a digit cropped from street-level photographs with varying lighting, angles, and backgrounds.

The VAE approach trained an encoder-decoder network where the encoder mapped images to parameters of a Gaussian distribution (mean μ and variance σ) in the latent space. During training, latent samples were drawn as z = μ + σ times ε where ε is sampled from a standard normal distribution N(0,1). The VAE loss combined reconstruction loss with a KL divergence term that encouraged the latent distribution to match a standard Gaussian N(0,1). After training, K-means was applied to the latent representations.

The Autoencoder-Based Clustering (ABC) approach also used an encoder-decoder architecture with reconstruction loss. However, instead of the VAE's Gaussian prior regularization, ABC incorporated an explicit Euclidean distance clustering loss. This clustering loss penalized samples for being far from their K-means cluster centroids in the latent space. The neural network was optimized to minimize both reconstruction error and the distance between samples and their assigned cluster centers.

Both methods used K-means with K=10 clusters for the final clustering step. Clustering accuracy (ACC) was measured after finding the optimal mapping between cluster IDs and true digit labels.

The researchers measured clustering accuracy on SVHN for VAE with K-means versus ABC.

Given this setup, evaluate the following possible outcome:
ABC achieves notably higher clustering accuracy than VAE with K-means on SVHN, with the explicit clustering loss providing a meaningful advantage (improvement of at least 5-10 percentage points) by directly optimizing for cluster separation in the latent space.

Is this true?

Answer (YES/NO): YES